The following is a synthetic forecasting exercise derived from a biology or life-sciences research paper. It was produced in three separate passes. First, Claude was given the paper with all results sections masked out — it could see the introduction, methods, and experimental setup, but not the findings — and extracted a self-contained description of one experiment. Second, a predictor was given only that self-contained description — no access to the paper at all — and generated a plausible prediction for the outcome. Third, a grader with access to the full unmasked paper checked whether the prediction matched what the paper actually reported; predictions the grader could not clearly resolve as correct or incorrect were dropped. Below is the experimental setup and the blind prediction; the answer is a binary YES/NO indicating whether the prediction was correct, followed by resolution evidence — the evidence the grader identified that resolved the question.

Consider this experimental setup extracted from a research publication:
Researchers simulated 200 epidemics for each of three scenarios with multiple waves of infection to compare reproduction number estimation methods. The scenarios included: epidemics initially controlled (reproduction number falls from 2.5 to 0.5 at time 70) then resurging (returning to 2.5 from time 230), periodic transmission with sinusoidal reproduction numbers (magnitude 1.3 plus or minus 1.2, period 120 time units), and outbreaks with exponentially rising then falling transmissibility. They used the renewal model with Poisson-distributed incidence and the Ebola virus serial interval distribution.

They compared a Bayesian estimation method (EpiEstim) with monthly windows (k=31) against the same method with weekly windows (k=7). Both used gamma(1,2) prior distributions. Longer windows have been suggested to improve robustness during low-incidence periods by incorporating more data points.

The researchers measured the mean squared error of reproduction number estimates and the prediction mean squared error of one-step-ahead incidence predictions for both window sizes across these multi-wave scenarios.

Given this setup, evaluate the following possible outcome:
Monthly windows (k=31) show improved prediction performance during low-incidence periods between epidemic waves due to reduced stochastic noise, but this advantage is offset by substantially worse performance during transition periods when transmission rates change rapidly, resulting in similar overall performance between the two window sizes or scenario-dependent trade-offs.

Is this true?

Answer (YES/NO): NO